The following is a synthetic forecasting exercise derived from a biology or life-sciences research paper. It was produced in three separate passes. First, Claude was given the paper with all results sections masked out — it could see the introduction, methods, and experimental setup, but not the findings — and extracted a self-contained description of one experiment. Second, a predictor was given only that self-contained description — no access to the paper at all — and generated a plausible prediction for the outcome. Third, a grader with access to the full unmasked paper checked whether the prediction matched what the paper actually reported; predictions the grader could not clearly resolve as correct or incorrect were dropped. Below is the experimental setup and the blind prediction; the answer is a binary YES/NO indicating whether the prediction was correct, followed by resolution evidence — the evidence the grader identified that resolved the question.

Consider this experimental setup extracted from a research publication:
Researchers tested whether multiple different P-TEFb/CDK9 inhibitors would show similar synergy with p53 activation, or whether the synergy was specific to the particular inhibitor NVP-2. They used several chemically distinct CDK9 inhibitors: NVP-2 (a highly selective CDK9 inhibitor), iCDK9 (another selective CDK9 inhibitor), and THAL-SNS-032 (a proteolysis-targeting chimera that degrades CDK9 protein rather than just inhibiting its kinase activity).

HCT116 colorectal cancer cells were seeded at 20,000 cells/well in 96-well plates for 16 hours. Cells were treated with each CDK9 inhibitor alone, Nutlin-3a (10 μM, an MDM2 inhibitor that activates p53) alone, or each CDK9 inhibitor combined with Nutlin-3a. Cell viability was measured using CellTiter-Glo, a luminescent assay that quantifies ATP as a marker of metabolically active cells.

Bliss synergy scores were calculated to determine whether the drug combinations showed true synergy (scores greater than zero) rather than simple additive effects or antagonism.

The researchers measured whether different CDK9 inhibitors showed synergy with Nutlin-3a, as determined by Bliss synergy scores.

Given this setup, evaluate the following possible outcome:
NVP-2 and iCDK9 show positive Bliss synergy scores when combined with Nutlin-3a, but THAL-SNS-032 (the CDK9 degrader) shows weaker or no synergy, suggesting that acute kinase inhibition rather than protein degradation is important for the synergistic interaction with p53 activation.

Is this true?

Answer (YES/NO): NO